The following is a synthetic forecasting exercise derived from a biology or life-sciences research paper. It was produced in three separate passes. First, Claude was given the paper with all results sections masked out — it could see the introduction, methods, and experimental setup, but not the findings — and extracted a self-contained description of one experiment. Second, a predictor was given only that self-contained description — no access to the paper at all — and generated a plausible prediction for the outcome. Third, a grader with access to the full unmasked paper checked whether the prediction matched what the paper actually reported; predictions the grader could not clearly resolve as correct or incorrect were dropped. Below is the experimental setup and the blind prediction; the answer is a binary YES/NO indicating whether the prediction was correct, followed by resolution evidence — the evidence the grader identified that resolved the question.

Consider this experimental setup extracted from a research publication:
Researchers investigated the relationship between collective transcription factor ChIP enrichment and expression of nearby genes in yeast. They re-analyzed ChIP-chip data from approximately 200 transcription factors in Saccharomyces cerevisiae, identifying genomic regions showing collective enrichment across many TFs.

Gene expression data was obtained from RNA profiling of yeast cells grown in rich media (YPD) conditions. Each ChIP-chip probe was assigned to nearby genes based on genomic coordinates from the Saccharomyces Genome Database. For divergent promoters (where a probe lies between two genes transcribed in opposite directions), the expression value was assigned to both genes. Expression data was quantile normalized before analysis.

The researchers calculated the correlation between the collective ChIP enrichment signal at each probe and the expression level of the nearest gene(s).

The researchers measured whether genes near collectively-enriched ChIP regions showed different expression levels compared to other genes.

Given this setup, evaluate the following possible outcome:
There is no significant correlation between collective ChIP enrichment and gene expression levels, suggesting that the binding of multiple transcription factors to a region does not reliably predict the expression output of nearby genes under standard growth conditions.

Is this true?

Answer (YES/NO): NO